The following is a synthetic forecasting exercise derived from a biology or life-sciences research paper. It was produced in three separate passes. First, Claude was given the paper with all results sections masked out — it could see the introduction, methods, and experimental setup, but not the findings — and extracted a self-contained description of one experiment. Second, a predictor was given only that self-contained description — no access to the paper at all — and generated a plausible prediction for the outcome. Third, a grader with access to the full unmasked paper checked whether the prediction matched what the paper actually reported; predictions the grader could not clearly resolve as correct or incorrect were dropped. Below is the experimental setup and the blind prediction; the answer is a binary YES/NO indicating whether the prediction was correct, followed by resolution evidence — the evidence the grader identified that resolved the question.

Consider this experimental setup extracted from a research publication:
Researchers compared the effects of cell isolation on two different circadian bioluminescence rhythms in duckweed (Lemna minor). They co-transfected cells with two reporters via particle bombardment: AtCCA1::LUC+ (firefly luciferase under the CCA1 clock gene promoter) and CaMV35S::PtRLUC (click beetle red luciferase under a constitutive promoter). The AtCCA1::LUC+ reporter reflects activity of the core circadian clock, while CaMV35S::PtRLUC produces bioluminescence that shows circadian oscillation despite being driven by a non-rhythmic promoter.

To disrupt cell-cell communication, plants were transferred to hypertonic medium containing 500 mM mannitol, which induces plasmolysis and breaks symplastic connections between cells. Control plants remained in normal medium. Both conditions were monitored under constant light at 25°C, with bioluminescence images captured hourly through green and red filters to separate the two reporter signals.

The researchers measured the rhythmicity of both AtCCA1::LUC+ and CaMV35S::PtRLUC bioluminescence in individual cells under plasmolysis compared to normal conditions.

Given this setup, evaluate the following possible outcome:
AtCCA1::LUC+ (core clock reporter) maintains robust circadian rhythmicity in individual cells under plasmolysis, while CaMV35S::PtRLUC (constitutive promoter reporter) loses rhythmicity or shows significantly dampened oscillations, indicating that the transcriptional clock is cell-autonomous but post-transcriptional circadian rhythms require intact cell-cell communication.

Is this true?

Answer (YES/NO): YES